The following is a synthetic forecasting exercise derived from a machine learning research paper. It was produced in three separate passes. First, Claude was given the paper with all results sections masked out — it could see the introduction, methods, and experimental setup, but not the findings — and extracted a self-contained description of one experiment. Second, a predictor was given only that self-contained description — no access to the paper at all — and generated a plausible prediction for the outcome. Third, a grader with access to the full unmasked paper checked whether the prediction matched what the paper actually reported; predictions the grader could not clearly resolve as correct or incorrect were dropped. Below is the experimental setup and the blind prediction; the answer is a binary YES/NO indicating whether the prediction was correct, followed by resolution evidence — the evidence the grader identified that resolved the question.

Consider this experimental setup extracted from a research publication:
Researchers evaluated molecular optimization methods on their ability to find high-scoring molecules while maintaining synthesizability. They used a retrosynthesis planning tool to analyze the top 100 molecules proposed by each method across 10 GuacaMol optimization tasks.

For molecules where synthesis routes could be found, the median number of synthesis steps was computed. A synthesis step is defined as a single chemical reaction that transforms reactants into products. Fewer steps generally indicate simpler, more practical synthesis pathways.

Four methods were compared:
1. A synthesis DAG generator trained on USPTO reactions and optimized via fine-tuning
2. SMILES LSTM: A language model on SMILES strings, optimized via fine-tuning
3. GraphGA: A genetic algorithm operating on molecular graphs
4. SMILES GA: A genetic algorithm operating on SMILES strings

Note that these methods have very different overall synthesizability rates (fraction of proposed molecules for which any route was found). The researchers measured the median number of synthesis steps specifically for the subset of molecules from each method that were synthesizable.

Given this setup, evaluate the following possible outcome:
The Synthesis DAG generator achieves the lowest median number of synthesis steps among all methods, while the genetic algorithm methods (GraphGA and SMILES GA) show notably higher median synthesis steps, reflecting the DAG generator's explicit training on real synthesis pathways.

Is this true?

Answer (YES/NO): NO